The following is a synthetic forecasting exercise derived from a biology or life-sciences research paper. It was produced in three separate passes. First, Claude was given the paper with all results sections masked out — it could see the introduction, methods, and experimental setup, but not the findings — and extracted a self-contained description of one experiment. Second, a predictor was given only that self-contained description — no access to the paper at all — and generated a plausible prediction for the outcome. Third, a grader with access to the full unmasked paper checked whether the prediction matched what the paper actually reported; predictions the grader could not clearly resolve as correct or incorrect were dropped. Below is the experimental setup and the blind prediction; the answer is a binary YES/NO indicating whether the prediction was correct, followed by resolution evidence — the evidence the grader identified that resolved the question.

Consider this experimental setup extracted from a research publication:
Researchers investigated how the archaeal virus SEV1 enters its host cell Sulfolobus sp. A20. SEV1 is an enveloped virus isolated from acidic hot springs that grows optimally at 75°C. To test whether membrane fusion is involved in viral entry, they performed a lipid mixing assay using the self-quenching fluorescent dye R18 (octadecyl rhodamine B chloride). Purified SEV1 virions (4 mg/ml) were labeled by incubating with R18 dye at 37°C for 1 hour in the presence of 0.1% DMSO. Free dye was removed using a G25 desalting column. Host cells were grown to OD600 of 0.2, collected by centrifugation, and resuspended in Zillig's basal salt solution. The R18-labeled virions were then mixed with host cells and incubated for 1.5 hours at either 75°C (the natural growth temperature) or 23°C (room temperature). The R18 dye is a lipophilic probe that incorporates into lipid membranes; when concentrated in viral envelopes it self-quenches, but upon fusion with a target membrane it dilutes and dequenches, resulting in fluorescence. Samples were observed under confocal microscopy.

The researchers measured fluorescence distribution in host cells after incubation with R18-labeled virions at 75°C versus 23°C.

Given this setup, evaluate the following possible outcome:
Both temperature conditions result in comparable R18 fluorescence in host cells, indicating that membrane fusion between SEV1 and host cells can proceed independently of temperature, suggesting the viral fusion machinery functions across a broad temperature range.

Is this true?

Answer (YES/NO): NO